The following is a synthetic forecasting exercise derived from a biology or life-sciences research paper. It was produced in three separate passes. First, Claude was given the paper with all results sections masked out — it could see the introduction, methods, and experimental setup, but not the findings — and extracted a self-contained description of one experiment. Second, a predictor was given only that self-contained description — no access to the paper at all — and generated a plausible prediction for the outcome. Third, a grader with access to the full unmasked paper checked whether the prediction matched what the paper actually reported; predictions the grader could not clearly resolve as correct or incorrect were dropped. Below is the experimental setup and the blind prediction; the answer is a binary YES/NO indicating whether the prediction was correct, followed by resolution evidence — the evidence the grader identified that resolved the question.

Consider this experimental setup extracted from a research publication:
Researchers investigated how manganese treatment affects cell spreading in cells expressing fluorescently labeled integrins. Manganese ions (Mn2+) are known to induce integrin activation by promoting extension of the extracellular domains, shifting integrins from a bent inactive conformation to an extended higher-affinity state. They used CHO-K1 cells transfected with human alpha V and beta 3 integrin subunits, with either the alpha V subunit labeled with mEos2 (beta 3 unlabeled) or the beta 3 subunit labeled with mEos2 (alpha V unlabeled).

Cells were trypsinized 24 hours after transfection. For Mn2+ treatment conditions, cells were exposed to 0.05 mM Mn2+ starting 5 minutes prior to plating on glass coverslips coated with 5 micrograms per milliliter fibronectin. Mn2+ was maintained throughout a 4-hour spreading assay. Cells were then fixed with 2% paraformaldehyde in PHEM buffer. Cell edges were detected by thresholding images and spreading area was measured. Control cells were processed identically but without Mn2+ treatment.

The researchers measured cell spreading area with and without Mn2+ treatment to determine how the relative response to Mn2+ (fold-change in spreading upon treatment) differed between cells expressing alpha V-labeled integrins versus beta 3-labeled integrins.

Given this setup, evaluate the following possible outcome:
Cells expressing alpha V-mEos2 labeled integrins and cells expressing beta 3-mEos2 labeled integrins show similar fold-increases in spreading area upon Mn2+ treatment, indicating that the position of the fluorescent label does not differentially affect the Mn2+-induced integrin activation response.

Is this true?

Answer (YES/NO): NO